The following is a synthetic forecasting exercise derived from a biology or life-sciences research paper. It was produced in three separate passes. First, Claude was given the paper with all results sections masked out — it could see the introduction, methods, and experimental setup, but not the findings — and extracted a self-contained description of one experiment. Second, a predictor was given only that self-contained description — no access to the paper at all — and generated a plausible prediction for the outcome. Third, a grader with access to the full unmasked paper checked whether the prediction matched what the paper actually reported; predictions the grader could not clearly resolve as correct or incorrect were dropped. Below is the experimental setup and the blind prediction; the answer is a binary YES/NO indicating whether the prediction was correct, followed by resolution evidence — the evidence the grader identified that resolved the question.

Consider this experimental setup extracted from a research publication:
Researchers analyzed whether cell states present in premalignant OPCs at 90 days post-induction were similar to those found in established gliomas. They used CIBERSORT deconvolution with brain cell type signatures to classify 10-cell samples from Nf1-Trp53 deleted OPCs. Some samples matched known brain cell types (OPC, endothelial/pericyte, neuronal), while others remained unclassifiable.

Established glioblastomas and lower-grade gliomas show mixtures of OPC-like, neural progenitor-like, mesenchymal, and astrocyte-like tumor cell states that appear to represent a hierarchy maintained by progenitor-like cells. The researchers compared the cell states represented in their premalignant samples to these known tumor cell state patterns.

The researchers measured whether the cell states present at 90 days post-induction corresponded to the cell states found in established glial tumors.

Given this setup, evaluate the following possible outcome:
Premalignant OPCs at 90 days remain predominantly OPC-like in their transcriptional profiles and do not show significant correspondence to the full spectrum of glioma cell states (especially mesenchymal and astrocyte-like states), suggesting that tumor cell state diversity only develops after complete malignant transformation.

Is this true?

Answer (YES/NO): NO